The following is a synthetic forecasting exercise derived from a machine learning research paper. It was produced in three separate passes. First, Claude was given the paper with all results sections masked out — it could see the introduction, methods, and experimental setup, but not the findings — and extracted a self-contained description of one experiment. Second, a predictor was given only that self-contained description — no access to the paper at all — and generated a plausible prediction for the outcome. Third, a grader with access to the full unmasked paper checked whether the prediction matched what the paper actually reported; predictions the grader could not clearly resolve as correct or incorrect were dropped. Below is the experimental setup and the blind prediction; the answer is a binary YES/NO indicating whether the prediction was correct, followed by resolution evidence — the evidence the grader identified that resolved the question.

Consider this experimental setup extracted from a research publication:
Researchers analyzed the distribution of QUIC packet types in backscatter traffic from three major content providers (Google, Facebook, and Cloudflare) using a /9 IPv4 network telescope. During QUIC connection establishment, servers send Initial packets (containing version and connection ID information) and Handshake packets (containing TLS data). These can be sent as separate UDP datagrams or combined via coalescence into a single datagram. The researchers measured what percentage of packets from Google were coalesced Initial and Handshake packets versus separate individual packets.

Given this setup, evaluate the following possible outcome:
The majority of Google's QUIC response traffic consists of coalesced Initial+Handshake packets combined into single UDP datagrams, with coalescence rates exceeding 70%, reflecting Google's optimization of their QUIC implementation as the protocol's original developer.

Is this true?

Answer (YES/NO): NO